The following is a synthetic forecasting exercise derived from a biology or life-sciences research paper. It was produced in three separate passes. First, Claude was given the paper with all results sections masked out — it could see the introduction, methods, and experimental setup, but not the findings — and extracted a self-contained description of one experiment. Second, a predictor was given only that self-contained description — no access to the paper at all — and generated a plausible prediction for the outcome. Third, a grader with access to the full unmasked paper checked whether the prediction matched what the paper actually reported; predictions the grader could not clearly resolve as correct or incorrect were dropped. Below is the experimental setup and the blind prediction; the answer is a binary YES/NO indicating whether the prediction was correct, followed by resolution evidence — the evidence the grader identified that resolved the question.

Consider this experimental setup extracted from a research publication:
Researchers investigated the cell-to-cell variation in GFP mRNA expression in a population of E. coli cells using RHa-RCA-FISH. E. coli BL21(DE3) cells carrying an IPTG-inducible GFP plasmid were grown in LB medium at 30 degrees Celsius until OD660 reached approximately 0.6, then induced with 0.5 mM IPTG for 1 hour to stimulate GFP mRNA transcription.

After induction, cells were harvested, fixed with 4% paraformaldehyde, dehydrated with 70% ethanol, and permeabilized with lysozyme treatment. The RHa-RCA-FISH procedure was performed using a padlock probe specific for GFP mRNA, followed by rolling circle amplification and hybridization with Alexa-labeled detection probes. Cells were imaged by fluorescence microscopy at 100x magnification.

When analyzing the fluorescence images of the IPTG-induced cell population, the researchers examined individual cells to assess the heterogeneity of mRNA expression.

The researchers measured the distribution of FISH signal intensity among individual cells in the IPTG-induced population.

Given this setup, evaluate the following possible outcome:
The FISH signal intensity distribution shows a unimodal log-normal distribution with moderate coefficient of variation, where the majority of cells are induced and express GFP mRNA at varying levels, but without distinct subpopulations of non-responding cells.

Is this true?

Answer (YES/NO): NO